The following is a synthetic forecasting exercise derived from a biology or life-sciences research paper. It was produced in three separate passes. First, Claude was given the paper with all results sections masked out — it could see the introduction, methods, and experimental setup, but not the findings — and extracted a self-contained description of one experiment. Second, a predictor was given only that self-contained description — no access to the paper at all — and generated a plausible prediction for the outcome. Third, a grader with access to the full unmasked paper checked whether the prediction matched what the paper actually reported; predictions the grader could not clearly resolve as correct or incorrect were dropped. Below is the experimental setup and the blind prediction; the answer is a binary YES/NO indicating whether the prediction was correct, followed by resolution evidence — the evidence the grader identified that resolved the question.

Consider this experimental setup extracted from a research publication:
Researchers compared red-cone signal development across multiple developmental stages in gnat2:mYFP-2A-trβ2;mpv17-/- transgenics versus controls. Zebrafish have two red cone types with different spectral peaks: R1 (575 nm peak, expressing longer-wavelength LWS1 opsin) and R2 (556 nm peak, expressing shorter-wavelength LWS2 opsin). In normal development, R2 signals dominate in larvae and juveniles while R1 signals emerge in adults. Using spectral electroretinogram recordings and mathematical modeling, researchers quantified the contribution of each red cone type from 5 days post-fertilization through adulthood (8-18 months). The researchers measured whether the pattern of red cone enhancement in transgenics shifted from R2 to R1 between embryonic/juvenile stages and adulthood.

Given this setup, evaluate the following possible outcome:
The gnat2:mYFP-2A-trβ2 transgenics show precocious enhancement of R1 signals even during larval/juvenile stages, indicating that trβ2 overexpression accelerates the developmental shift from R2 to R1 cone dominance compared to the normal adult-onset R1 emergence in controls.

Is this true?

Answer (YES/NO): NO